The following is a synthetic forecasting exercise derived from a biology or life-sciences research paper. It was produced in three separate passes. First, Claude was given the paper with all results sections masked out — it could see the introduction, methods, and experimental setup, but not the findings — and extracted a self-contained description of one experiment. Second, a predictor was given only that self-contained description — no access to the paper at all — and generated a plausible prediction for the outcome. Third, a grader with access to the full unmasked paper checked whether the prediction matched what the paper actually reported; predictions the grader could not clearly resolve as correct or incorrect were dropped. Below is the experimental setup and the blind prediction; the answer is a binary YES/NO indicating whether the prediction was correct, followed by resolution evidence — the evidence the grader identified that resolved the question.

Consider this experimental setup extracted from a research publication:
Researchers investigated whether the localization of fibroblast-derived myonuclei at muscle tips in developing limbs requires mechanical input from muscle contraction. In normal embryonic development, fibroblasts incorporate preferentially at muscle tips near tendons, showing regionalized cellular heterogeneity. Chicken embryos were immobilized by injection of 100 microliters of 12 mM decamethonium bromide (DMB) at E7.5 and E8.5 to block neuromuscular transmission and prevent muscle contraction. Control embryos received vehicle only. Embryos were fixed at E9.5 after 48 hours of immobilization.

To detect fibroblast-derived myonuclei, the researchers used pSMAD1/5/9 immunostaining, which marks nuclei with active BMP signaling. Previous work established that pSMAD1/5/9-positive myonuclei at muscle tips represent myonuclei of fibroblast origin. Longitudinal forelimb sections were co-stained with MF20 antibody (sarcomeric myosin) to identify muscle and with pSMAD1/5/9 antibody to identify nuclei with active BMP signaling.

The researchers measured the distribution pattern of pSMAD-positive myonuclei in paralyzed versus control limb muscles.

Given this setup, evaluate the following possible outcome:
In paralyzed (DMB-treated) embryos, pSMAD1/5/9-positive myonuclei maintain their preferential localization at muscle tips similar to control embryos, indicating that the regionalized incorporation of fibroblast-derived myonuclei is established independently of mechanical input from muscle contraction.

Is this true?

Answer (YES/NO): NO